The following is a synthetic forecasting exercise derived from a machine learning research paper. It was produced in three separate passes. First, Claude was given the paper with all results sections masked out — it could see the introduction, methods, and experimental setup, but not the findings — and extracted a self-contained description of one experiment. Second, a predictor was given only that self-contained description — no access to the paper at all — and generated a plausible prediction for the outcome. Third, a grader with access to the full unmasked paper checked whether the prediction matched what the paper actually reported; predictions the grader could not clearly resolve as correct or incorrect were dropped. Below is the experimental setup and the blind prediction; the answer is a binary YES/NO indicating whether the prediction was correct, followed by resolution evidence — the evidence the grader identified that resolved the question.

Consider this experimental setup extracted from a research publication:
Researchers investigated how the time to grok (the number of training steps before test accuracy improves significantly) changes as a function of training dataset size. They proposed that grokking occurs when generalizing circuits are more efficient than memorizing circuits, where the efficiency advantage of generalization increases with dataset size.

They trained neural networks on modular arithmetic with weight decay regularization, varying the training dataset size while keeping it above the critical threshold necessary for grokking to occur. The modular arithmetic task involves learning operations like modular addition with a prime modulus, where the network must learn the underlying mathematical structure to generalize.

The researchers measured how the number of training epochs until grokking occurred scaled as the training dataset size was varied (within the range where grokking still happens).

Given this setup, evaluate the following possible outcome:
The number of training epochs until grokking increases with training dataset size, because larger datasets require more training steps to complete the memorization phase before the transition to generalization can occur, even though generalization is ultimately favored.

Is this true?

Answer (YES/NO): NO